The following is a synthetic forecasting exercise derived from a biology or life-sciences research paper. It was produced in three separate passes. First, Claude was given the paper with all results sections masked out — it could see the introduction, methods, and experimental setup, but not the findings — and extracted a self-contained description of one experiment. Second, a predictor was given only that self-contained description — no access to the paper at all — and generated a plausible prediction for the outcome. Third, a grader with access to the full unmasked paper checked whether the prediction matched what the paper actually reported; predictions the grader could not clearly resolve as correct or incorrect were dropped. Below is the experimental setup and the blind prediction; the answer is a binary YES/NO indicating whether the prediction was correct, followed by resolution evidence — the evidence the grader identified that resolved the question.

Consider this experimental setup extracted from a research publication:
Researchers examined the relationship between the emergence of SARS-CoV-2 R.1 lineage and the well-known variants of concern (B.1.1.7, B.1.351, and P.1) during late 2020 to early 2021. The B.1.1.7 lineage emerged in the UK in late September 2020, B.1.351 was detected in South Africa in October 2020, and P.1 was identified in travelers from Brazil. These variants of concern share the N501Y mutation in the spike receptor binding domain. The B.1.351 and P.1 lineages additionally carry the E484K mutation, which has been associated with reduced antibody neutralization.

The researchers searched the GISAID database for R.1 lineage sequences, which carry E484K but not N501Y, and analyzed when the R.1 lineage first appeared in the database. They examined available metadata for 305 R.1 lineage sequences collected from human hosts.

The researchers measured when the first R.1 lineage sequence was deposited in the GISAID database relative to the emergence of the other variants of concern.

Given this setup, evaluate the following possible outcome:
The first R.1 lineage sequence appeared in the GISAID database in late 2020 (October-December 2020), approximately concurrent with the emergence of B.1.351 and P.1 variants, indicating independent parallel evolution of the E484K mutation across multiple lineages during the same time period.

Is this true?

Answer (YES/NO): YES